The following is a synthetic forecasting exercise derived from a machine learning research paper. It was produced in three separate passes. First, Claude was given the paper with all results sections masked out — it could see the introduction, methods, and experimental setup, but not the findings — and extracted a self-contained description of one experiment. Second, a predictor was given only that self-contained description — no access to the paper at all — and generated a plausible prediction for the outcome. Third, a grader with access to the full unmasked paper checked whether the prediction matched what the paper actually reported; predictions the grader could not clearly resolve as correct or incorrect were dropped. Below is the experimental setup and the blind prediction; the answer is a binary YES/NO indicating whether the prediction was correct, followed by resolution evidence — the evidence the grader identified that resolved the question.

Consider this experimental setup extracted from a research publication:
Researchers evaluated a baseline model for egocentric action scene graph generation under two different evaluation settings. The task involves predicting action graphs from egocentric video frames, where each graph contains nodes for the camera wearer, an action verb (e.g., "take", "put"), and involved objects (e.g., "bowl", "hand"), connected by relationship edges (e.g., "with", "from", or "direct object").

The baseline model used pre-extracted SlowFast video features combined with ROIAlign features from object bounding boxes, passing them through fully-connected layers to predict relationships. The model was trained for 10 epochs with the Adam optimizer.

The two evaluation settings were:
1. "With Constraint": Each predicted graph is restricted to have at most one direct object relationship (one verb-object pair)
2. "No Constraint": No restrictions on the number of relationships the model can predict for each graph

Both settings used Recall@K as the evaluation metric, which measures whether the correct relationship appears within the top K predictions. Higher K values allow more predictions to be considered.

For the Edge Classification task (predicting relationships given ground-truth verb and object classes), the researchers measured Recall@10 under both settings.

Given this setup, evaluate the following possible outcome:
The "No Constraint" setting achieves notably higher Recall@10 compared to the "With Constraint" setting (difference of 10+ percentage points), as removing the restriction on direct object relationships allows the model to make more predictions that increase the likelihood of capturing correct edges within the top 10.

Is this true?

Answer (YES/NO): YES